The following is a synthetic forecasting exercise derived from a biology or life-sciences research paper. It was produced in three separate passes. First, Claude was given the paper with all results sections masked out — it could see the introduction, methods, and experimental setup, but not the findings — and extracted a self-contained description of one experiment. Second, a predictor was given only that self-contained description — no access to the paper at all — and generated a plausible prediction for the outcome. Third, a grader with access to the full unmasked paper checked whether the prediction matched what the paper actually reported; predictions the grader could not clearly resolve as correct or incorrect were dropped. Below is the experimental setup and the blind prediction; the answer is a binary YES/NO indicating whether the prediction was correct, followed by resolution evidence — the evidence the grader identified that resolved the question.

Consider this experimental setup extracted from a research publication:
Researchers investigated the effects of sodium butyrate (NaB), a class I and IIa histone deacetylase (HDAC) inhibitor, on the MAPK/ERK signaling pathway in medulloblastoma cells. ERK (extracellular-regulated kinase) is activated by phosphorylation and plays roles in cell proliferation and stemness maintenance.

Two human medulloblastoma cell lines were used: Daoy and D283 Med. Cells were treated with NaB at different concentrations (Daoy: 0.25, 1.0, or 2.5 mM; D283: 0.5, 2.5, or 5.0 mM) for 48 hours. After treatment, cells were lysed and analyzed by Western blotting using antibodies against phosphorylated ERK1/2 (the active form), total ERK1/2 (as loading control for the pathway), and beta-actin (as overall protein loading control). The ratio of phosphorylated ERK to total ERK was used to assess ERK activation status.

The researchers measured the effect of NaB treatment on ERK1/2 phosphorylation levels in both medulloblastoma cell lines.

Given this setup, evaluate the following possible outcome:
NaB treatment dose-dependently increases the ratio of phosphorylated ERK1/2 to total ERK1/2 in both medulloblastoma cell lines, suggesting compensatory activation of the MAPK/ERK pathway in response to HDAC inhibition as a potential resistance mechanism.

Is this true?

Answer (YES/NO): NO